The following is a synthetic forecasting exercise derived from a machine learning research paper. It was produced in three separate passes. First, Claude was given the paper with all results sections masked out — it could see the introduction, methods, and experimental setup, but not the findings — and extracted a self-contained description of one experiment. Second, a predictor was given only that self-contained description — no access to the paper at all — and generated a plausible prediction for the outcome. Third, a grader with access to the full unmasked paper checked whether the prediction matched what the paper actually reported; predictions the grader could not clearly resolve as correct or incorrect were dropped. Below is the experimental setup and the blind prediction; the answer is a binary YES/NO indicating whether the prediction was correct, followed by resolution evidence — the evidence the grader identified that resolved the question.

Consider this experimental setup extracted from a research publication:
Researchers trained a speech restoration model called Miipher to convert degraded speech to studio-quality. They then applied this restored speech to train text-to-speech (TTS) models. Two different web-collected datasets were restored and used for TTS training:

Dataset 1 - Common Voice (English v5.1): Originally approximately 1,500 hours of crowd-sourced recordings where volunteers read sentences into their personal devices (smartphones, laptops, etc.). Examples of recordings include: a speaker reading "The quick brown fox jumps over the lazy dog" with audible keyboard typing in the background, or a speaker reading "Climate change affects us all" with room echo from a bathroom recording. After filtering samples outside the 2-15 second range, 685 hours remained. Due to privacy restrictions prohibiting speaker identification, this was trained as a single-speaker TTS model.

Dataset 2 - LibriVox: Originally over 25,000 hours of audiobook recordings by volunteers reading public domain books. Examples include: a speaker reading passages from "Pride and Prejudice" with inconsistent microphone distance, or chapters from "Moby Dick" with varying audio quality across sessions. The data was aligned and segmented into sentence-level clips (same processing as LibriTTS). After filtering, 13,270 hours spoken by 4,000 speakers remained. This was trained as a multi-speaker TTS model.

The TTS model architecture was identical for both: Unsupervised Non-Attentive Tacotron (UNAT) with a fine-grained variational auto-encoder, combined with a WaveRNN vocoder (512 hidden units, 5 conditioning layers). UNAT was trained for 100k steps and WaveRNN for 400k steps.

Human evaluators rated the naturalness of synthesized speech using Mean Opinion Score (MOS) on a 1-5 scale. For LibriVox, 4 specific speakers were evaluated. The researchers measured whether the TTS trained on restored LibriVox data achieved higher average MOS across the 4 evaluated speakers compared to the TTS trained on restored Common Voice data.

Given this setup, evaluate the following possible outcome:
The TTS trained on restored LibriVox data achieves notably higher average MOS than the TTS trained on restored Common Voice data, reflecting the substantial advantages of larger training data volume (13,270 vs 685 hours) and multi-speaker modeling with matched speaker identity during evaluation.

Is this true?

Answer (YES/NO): YES